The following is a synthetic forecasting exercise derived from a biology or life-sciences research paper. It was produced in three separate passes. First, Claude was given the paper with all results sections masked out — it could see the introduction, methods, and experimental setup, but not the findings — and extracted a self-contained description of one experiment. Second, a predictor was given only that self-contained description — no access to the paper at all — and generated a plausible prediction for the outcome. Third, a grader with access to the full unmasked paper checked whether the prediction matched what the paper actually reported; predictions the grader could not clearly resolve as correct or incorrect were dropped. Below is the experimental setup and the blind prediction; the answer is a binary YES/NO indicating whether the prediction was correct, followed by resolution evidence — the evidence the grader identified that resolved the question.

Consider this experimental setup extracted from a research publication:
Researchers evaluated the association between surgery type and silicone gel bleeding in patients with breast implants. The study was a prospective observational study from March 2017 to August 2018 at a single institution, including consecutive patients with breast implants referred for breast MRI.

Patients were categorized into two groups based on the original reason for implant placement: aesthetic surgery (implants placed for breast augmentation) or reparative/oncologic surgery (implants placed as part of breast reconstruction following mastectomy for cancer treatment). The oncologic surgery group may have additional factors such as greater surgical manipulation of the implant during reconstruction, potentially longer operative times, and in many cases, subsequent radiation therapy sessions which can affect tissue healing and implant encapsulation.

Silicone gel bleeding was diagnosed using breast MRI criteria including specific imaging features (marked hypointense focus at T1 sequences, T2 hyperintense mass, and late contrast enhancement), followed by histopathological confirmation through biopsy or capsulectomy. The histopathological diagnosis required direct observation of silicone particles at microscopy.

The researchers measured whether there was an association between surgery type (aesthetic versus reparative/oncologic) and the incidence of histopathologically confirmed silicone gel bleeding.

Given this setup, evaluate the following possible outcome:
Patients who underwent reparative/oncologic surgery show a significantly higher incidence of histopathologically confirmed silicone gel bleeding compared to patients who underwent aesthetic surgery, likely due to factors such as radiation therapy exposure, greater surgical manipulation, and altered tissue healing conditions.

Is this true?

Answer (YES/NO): YES